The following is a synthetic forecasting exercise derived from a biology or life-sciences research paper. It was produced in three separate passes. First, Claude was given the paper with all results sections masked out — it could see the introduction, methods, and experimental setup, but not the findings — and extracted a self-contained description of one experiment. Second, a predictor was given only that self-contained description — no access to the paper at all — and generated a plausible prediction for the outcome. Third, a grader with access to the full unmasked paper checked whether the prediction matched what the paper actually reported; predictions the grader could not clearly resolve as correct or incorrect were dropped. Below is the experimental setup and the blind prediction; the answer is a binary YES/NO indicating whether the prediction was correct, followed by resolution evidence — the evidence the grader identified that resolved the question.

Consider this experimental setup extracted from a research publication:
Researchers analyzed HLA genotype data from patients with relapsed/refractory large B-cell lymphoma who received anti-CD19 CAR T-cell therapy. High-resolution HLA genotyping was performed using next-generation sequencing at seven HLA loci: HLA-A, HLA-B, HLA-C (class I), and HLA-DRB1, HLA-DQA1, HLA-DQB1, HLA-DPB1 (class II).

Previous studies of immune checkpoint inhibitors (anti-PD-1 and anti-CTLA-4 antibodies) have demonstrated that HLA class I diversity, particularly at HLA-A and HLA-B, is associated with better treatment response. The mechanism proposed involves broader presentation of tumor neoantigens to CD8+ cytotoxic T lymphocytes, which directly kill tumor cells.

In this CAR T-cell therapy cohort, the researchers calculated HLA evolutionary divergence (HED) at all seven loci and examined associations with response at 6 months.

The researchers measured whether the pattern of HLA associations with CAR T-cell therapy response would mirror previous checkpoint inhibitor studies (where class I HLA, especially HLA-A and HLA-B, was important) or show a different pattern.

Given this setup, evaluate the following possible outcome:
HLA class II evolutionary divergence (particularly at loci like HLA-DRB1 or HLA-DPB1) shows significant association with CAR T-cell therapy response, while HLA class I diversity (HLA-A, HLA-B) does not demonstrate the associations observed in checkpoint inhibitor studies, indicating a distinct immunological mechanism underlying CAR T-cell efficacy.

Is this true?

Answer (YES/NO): NO